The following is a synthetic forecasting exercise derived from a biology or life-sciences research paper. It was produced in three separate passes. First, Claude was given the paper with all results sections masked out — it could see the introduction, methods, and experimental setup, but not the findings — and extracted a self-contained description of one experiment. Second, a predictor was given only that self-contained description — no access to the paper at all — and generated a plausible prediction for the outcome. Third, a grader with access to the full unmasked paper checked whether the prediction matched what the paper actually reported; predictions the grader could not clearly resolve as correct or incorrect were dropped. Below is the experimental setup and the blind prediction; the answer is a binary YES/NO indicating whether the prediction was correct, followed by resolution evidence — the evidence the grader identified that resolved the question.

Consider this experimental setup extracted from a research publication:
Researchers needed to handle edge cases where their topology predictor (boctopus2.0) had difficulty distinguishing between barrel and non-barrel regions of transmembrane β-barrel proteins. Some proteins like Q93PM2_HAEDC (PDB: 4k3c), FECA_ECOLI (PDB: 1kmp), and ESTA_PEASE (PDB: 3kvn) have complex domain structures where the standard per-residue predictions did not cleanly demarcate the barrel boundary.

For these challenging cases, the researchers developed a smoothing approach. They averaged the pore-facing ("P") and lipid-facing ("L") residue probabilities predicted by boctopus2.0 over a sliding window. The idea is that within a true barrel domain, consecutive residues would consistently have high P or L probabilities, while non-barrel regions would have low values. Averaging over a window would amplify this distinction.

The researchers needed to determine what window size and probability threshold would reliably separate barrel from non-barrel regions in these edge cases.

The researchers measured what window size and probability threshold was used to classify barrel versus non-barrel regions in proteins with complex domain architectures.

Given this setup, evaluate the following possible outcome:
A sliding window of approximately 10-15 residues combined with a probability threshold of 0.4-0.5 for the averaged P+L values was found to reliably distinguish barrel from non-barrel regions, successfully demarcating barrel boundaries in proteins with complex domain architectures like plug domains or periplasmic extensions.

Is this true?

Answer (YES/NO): NO